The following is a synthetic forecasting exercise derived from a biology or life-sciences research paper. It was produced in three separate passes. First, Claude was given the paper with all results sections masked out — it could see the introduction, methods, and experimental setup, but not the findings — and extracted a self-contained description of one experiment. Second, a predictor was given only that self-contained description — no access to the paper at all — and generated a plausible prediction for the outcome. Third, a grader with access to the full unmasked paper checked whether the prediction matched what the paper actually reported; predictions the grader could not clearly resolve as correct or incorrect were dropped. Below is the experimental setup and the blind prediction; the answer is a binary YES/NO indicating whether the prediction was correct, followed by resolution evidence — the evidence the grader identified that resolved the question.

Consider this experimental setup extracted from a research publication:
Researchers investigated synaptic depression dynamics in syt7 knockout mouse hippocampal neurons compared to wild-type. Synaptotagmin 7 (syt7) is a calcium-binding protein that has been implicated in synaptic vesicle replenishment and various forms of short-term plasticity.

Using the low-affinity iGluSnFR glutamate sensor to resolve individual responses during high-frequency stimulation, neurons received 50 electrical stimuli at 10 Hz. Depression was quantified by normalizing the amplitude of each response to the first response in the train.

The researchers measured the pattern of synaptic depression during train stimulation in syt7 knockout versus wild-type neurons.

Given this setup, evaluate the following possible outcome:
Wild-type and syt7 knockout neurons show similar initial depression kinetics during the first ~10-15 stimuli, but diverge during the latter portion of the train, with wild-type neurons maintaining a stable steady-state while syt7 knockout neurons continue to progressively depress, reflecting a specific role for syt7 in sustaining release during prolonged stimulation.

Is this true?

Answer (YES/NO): NO